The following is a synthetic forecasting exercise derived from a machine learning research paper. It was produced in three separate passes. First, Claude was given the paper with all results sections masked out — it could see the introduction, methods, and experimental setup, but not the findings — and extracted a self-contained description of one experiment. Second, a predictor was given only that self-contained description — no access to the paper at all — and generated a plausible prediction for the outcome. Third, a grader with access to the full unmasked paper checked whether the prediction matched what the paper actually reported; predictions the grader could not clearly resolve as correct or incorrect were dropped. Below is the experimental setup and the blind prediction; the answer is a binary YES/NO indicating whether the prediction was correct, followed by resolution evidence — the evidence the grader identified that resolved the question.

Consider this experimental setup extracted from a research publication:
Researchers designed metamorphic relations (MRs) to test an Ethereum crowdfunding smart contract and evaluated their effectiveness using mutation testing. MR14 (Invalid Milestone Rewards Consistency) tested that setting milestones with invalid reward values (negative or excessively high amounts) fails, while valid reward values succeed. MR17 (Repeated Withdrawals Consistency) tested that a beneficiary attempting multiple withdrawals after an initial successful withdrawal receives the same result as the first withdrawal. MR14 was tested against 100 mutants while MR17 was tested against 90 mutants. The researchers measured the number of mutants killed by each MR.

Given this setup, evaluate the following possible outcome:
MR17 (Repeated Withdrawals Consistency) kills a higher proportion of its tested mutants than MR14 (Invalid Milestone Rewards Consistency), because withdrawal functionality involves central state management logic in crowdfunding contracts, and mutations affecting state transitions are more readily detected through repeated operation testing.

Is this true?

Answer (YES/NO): NO